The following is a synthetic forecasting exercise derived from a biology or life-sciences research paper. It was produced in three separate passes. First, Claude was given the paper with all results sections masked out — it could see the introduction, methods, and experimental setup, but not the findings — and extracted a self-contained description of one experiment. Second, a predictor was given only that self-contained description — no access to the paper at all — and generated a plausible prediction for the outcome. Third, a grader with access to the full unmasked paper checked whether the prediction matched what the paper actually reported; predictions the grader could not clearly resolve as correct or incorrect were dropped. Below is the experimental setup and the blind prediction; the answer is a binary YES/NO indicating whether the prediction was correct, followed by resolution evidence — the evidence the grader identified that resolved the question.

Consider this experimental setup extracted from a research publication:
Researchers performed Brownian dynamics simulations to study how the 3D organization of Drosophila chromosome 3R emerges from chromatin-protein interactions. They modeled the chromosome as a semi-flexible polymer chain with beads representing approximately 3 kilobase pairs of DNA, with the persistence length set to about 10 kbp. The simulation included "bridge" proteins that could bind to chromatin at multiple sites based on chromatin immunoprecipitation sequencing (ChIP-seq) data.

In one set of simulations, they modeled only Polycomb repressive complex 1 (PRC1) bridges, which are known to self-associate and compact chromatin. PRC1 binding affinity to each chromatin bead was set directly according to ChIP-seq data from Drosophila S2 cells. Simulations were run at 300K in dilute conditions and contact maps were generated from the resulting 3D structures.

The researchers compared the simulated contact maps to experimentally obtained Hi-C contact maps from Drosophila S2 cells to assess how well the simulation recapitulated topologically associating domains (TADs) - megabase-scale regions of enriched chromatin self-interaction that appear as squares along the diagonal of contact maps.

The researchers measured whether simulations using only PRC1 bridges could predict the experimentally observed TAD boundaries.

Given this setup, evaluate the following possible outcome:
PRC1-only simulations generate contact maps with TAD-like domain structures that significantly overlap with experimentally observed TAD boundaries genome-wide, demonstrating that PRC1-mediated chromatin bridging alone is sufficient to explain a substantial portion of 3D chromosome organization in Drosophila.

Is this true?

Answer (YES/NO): NO